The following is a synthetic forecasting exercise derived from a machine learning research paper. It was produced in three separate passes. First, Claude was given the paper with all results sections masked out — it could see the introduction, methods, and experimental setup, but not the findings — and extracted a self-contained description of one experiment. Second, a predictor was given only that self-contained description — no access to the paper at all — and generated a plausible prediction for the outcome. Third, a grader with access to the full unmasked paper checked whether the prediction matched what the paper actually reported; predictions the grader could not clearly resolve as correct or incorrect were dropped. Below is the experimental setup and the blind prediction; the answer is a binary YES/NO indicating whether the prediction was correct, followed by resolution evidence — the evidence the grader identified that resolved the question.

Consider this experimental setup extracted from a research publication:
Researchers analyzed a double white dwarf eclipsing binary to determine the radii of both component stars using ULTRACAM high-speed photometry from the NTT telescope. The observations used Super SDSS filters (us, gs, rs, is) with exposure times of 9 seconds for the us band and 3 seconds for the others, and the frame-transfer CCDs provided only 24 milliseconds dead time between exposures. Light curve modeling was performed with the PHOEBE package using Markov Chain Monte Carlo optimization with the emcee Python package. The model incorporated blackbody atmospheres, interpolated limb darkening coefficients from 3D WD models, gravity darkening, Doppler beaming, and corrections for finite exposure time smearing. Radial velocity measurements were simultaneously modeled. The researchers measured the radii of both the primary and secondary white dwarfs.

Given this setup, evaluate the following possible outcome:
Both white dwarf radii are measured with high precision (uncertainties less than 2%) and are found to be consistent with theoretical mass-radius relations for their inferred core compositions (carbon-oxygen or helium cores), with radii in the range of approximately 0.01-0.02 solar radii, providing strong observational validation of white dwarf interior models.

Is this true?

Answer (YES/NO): NO